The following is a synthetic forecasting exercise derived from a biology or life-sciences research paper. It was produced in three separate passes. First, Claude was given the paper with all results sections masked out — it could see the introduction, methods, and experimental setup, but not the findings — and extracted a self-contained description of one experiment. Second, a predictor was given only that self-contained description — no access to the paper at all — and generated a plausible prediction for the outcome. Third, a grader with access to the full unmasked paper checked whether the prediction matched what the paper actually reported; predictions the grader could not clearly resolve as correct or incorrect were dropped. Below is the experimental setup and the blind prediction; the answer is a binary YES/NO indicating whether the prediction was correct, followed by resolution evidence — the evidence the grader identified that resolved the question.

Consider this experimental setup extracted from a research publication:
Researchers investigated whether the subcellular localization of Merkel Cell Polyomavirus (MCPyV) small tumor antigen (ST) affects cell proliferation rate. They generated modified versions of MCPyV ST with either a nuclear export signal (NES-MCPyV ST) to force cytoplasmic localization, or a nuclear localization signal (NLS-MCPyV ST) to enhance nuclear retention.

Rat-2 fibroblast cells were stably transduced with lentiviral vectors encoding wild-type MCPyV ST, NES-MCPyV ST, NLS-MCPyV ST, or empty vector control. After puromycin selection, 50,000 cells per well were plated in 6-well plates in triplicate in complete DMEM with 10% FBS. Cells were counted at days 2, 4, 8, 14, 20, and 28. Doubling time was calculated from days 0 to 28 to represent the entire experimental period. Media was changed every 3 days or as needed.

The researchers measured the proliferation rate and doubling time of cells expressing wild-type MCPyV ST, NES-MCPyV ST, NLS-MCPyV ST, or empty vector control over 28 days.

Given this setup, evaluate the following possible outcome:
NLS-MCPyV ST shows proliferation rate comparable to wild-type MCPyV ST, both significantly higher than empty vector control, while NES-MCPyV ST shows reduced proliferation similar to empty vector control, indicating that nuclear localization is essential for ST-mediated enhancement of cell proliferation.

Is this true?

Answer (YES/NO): NO